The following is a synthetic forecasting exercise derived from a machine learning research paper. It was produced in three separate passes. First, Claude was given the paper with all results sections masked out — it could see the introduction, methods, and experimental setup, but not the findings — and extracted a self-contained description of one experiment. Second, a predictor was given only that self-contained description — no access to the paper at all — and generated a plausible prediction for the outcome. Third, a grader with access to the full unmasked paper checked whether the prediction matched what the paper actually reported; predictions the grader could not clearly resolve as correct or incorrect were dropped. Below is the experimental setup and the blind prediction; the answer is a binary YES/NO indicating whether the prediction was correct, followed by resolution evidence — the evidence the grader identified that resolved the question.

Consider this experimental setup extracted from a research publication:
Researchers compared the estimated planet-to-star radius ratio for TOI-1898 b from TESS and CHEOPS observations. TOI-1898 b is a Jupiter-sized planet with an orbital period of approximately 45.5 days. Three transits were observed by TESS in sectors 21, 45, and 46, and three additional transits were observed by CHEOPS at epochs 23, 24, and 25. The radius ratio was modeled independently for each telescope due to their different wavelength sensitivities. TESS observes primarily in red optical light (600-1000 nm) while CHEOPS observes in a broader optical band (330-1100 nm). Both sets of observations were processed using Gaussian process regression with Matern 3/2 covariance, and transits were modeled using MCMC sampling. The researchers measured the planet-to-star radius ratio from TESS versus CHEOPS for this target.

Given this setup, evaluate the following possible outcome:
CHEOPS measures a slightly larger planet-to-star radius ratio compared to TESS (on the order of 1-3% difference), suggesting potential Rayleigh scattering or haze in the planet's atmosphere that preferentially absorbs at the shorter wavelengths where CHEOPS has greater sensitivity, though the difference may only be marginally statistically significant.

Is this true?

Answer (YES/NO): NO